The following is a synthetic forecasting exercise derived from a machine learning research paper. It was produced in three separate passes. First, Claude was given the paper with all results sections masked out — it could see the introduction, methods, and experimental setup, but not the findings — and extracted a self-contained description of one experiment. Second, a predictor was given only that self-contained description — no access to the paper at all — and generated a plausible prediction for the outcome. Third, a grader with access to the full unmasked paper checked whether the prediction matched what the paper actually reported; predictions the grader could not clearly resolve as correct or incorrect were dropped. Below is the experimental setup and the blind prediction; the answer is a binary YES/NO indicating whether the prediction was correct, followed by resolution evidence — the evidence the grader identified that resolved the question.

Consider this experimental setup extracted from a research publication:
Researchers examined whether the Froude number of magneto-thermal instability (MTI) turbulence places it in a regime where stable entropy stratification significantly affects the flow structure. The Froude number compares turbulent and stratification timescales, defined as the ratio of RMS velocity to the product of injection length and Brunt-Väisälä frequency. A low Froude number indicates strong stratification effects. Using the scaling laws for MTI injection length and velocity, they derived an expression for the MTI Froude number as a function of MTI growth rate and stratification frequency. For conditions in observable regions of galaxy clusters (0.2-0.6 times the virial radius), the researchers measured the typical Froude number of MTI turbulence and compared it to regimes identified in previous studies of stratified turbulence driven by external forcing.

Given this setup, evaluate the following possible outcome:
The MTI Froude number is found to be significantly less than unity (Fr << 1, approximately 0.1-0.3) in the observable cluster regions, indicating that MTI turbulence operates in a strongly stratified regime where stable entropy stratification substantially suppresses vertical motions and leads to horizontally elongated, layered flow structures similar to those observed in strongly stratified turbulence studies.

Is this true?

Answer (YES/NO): NO